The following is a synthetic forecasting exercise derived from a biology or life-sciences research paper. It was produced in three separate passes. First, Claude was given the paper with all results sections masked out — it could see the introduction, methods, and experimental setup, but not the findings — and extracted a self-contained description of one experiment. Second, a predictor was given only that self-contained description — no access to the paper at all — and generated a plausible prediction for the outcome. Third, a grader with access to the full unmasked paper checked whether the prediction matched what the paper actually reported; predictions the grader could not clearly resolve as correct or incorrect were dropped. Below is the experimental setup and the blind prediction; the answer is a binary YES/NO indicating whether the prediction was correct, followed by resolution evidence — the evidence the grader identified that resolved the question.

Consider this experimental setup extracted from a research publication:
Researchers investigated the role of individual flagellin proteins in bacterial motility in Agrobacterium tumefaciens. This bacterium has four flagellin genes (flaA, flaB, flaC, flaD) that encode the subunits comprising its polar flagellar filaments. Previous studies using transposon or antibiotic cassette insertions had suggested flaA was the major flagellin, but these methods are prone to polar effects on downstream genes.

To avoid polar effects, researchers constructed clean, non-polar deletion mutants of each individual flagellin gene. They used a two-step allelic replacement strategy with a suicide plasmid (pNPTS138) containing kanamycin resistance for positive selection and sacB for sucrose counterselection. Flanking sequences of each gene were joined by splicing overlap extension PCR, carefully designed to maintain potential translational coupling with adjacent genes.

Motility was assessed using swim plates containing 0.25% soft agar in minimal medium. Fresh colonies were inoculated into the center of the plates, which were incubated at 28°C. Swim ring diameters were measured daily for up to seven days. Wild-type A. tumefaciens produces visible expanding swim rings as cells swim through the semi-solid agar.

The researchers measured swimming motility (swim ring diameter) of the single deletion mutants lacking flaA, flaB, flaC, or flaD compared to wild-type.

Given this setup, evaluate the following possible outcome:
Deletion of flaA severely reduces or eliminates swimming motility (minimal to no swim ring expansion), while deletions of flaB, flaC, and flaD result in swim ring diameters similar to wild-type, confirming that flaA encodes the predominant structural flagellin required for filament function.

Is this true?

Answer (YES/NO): YES